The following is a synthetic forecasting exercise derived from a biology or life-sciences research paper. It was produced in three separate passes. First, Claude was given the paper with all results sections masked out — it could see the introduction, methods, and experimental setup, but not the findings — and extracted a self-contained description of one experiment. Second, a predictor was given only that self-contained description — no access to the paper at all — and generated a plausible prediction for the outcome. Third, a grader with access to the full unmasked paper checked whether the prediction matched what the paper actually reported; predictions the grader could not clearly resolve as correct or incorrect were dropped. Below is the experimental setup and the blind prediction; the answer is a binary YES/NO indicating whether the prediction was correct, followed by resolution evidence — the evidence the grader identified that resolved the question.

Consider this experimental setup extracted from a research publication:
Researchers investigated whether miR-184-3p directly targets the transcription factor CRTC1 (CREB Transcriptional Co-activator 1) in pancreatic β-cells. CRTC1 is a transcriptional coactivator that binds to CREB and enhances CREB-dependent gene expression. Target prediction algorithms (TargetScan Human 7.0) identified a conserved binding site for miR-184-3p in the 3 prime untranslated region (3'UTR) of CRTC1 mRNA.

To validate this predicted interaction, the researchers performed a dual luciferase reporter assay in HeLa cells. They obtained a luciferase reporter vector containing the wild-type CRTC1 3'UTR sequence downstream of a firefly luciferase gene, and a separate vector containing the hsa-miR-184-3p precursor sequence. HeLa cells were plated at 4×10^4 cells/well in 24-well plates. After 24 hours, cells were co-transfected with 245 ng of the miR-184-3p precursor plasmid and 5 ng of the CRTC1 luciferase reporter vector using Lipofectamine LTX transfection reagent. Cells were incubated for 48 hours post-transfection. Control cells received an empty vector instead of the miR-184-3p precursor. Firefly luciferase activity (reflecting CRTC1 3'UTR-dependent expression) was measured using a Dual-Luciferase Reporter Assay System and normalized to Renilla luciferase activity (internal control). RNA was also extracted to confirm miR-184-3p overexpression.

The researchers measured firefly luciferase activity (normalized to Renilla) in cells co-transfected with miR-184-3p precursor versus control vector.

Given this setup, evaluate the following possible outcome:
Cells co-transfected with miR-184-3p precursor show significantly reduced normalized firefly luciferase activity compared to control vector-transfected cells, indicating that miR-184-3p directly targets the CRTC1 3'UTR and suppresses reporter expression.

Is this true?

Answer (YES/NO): YES